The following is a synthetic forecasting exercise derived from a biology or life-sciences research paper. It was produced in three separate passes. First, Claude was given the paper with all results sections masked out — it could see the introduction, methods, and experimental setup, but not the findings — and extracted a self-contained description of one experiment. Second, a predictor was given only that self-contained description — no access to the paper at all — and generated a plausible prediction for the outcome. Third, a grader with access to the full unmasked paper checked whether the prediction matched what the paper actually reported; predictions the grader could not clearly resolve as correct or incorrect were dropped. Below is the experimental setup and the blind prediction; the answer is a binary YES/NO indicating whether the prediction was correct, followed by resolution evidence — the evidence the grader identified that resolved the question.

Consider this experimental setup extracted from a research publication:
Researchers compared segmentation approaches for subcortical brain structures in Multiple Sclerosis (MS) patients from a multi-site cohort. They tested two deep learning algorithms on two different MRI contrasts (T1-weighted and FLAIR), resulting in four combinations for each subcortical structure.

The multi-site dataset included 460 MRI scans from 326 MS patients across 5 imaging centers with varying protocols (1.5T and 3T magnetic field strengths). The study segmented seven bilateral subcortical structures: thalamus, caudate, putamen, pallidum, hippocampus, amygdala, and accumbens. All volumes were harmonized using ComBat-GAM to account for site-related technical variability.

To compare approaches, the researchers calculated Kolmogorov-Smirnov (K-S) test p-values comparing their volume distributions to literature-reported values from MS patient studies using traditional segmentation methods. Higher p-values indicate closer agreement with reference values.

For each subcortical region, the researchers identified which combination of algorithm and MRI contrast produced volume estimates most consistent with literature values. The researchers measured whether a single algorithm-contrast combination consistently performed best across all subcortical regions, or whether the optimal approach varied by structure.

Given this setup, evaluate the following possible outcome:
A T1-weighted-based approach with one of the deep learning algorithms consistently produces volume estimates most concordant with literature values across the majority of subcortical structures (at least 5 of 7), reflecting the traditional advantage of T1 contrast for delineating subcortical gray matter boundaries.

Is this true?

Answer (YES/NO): NO